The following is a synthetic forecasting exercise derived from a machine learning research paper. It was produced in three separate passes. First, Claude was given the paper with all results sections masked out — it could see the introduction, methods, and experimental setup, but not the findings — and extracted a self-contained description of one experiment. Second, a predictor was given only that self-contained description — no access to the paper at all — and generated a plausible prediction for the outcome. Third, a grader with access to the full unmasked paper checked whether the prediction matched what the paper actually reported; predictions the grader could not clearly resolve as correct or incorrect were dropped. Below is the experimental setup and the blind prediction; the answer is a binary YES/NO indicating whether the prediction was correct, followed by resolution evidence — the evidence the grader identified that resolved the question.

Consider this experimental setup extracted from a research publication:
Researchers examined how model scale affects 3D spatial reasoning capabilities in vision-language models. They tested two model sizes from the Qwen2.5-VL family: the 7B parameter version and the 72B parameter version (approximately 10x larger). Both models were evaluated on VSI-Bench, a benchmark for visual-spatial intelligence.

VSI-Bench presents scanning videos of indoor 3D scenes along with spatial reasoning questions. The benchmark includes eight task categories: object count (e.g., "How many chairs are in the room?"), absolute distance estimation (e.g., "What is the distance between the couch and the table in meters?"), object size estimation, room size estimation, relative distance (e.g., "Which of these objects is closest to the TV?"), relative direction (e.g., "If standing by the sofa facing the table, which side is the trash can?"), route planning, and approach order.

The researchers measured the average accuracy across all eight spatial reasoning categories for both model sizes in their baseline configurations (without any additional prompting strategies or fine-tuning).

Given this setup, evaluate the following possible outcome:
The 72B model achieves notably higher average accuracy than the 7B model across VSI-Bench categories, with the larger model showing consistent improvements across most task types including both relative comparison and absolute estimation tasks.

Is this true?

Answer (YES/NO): NO